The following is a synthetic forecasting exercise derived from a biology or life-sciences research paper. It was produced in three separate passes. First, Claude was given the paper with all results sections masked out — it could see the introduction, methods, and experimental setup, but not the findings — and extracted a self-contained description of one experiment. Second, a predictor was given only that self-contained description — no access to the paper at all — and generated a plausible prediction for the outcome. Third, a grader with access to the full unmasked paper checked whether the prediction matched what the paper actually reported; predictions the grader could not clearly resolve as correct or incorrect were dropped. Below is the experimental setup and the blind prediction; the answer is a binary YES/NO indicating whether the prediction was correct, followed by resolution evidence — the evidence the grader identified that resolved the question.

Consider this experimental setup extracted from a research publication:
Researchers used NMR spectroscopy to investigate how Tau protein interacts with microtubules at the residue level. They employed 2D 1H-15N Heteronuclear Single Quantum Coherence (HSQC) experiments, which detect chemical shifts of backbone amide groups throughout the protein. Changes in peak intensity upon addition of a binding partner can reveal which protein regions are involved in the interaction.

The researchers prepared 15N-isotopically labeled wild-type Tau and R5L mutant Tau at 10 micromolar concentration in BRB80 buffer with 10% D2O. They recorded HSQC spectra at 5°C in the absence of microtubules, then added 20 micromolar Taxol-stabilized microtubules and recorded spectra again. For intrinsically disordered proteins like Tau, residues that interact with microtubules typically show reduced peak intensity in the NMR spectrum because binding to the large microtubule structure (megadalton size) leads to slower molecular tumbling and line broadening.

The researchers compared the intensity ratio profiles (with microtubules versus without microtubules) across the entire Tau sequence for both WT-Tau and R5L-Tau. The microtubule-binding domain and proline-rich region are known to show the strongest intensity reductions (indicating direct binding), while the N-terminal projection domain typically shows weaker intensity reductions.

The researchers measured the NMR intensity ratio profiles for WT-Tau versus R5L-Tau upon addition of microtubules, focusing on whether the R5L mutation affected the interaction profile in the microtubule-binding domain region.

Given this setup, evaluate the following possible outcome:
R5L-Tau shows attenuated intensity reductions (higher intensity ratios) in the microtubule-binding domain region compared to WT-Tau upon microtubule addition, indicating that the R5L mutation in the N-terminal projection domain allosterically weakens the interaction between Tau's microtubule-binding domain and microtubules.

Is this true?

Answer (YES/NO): NO